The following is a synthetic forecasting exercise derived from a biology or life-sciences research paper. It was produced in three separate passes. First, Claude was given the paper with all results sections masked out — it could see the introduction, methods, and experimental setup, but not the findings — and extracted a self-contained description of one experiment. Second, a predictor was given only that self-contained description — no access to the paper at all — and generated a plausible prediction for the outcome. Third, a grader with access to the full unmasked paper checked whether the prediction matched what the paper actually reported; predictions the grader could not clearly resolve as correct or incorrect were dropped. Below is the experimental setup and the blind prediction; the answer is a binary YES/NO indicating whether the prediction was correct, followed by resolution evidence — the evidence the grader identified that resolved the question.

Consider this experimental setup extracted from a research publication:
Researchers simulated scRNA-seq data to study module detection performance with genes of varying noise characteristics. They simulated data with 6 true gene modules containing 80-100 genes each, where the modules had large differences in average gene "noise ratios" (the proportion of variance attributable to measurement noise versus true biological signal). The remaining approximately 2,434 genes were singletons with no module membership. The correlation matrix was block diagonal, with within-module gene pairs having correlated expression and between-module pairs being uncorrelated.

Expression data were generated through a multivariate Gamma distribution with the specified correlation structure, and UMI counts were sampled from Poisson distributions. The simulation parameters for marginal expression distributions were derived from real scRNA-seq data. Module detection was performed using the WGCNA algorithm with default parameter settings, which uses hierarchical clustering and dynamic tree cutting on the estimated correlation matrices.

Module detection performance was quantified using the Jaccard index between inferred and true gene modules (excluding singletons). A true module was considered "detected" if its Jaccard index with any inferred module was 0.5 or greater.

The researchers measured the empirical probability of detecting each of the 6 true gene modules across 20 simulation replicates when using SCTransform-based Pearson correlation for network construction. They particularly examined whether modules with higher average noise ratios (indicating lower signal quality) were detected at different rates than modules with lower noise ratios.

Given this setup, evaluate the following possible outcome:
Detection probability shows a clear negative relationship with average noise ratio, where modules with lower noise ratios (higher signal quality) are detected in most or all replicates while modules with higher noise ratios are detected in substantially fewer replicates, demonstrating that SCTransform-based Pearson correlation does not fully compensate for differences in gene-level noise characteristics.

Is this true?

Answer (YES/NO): YES